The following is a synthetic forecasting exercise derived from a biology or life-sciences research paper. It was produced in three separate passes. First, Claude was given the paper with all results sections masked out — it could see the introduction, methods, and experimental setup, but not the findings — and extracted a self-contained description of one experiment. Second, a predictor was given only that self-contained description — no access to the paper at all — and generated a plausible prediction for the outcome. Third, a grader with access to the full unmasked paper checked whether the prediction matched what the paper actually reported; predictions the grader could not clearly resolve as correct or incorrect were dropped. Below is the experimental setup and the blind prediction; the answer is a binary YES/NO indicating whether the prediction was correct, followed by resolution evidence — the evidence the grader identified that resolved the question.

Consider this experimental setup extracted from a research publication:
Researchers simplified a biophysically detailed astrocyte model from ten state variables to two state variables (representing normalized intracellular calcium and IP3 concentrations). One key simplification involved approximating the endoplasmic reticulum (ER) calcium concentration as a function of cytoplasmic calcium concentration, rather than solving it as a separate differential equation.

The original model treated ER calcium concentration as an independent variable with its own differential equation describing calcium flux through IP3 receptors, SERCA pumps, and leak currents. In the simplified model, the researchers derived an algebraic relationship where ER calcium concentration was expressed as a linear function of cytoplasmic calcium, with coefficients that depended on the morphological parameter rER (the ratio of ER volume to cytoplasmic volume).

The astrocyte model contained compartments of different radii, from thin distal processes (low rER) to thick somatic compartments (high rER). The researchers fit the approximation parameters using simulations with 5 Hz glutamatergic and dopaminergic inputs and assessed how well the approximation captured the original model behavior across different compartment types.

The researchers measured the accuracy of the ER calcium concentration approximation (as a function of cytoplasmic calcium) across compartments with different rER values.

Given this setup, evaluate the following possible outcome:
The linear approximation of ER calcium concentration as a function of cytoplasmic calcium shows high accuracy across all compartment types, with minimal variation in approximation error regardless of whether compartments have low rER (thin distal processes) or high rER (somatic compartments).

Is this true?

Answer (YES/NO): NO